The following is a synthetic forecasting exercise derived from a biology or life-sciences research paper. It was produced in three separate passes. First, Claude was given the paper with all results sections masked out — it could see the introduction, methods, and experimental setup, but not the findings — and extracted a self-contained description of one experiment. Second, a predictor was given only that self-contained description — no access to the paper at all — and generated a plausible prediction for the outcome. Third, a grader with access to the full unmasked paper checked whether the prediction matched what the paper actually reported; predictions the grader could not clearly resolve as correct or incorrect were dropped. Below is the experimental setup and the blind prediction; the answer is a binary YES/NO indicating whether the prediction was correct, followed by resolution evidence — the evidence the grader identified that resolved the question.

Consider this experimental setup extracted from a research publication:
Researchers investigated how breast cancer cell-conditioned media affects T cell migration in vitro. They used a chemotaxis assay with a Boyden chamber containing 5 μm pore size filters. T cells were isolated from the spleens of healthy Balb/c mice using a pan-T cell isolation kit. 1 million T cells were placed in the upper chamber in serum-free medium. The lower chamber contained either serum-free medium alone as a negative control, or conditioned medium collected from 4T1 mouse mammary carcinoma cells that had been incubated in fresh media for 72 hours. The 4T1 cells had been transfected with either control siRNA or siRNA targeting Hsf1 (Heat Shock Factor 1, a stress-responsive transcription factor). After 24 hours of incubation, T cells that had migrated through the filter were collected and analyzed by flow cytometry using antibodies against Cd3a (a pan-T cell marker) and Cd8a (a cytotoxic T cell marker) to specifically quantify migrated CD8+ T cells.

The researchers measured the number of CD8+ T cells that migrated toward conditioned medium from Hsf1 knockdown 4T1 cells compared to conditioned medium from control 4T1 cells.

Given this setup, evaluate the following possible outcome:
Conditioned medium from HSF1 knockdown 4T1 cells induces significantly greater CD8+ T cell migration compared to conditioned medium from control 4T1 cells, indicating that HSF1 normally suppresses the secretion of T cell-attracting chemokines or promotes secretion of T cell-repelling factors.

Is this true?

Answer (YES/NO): YES